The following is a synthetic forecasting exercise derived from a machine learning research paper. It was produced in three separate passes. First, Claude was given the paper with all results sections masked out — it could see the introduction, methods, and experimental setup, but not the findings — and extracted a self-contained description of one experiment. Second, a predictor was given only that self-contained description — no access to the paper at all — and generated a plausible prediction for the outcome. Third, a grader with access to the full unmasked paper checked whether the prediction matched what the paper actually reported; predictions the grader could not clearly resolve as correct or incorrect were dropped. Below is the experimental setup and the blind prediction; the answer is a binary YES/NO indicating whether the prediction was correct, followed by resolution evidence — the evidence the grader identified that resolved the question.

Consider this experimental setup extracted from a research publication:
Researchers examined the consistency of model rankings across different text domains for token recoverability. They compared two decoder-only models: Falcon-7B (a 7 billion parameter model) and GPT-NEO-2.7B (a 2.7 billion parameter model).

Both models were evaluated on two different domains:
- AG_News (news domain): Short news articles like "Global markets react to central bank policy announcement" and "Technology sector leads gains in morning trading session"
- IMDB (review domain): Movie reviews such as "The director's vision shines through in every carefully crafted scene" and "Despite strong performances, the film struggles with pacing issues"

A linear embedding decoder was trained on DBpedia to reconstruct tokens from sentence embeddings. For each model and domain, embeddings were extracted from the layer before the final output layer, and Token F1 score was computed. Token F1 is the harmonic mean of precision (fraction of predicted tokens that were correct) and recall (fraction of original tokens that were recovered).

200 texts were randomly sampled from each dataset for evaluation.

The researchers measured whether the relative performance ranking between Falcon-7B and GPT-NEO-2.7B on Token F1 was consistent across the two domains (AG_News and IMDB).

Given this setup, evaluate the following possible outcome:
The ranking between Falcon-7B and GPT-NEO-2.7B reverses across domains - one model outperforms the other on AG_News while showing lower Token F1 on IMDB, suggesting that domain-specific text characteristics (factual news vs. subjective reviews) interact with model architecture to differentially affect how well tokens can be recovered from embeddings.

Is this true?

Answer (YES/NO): NO